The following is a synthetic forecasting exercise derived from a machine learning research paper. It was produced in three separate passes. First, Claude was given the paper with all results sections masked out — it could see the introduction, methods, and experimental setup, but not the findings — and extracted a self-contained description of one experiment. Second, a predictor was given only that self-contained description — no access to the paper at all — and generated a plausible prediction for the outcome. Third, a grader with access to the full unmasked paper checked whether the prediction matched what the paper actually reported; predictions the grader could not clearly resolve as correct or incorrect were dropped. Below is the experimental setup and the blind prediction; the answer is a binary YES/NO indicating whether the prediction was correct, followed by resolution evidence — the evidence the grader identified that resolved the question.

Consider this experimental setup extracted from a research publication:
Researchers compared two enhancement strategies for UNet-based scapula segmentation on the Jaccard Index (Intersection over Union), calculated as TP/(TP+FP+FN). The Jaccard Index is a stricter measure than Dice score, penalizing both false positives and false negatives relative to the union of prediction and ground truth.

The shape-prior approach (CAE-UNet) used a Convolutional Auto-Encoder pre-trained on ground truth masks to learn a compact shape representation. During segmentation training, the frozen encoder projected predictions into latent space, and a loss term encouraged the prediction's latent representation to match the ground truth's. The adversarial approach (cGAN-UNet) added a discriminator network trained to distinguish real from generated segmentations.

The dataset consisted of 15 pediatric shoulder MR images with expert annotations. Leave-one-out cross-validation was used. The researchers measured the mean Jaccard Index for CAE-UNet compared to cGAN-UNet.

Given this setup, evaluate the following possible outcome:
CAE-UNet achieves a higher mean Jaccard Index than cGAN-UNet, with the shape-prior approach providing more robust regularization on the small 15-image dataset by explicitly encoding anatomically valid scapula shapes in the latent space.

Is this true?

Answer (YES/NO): NO